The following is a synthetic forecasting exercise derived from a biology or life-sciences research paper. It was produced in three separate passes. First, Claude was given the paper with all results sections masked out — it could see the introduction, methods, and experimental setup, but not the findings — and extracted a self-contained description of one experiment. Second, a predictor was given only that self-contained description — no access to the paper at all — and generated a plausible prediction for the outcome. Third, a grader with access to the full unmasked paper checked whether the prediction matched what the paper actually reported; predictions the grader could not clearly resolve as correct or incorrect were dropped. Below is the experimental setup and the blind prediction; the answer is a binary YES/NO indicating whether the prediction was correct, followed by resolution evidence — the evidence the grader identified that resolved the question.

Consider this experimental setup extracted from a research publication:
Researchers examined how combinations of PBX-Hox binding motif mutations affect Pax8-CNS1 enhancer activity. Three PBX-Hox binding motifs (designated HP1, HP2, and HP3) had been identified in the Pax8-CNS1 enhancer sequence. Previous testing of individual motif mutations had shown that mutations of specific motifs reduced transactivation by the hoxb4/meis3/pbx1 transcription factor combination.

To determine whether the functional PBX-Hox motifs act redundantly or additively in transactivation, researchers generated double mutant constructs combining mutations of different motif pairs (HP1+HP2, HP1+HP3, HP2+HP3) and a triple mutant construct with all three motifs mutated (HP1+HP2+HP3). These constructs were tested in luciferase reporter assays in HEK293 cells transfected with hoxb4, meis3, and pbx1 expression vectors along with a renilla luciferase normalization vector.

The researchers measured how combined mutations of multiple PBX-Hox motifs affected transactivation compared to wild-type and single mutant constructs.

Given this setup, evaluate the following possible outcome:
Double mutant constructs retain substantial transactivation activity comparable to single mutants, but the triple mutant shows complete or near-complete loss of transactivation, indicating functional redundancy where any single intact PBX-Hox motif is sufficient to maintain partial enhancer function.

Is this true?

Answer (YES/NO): NO